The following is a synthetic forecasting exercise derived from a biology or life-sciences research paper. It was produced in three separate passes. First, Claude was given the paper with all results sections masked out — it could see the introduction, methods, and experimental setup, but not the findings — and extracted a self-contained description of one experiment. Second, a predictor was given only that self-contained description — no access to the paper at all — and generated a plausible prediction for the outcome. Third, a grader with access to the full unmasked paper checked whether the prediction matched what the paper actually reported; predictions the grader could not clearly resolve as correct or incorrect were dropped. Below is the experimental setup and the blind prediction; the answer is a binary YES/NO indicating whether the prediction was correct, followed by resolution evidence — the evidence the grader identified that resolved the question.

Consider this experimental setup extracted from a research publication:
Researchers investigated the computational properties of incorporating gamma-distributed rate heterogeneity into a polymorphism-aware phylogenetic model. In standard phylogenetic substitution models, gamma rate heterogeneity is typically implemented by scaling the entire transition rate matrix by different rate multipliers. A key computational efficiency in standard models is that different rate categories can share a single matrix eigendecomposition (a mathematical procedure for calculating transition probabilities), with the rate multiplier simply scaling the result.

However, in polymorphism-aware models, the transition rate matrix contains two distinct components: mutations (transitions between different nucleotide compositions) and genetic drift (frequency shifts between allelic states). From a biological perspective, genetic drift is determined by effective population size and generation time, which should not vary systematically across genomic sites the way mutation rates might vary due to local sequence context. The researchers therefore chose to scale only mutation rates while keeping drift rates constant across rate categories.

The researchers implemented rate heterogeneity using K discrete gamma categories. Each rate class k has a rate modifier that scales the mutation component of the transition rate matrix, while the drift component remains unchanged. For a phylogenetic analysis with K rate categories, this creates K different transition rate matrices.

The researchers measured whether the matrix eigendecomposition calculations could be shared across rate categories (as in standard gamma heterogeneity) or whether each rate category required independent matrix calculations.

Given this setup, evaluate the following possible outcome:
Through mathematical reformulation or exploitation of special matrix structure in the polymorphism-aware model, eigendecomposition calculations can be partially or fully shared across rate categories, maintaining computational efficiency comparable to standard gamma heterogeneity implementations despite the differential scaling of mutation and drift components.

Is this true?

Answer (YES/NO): NO